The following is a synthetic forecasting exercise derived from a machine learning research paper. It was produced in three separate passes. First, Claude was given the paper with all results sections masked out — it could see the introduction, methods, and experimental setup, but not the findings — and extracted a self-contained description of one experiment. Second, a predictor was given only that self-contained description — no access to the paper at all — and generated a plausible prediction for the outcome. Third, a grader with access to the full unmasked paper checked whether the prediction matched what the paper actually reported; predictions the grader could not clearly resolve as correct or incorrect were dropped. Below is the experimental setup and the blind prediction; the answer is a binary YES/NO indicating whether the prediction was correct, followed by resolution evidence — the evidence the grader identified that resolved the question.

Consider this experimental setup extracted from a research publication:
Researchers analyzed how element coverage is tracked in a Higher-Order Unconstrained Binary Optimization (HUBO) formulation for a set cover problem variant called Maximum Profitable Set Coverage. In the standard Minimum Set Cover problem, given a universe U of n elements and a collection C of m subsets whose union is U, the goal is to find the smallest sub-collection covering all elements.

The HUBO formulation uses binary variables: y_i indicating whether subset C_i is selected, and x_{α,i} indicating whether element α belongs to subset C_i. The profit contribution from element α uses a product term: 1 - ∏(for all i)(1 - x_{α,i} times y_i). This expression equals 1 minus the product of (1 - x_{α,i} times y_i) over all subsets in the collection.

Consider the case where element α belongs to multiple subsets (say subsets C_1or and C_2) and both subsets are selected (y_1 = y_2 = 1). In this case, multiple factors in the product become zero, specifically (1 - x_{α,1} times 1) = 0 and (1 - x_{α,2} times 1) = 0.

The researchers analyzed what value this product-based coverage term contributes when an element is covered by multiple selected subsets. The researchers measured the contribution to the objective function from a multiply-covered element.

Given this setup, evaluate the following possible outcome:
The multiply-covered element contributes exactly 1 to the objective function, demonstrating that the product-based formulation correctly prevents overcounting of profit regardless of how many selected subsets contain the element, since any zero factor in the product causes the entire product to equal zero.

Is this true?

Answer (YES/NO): YES